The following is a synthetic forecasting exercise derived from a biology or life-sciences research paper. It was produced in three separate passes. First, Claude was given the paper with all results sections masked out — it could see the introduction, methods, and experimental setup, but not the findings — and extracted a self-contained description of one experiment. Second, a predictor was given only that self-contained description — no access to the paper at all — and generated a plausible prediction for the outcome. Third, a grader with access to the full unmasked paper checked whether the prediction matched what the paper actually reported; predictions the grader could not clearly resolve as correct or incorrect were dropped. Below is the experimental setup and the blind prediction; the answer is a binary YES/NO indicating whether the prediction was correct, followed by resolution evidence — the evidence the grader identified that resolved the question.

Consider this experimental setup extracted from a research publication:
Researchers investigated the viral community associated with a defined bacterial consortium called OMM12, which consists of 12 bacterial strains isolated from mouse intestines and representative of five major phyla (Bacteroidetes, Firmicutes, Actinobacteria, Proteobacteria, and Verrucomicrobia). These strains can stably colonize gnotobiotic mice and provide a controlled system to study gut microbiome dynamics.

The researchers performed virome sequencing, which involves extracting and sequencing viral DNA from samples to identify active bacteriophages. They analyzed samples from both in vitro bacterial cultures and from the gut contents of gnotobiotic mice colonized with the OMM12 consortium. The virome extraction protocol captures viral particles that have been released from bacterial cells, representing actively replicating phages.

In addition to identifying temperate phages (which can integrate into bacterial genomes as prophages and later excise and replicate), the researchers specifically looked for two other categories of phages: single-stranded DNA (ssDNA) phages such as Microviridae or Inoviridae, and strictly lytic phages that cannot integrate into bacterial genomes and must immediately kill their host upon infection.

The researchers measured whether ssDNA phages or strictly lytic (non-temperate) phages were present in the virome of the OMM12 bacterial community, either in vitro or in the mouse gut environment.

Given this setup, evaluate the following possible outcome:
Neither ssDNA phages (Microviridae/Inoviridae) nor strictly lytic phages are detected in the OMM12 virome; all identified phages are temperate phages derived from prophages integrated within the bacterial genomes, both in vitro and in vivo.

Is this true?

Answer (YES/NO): YES